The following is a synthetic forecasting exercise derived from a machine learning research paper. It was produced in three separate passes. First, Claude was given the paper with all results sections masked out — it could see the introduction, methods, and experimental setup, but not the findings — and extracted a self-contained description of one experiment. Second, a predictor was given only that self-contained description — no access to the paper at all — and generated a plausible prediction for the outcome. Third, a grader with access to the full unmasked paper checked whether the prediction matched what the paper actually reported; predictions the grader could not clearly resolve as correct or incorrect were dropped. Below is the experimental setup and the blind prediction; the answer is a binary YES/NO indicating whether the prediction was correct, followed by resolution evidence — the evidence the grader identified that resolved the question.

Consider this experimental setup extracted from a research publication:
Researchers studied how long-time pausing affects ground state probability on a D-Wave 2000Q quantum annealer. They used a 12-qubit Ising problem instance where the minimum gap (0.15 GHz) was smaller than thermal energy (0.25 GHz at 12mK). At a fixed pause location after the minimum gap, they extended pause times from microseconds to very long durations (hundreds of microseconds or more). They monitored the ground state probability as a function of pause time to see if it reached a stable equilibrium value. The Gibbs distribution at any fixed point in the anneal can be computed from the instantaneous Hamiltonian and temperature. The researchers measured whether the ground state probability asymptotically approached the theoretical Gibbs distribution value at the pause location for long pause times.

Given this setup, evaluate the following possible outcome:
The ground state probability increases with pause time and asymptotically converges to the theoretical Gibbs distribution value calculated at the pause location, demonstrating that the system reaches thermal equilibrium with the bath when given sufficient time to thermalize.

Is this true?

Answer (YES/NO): NO